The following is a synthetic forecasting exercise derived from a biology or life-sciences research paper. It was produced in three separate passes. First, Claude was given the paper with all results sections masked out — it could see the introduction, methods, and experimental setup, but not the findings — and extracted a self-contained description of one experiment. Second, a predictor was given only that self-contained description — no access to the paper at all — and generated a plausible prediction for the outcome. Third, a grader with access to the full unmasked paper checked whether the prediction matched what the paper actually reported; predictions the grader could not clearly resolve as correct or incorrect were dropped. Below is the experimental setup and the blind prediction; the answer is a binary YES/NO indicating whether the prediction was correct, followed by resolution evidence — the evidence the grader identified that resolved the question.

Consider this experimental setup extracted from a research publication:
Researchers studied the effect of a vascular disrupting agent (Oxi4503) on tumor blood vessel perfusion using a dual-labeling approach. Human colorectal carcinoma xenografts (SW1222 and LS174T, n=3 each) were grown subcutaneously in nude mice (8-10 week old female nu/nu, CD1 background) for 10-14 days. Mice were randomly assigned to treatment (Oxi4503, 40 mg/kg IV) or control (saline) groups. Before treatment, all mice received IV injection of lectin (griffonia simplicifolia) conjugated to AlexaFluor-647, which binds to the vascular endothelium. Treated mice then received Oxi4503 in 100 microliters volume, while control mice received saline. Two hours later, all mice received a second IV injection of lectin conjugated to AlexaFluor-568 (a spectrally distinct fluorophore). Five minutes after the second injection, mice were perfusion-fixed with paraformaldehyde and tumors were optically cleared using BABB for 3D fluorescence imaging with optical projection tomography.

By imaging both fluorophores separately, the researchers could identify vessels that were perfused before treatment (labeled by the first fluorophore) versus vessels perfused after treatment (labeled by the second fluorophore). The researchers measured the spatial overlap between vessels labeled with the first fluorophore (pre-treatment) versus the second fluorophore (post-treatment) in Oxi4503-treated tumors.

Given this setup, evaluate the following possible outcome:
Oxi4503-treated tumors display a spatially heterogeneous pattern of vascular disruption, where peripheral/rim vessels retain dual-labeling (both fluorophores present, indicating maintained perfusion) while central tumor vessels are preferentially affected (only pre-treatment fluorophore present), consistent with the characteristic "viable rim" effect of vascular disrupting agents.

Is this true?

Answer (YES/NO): NO